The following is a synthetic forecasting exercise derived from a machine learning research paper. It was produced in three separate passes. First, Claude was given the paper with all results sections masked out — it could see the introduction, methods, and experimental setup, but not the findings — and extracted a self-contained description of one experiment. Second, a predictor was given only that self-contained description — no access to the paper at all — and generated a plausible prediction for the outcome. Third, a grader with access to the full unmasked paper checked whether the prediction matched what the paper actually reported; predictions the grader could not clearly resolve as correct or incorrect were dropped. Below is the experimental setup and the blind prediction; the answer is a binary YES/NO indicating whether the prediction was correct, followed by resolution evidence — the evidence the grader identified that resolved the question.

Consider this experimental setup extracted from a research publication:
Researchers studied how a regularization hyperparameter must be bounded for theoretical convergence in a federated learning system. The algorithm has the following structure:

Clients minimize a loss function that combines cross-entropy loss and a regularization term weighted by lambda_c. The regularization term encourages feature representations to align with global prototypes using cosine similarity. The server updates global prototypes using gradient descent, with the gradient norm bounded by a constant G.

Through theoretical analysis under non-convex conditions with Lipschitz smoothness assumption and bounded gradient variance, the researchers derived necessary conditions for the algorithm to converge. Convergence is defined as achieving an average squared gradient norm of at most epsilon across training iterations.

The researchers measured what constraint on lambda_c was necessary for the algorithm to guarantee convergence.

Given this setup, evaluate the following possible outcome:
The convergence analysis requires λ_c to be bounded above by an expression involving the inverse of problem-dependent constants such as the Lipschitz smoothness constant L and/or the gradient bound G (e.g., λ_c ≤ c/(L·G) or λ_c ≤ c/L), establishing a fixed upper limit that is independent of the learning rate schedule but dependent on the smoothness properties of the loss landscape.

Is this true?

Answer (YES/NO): YES